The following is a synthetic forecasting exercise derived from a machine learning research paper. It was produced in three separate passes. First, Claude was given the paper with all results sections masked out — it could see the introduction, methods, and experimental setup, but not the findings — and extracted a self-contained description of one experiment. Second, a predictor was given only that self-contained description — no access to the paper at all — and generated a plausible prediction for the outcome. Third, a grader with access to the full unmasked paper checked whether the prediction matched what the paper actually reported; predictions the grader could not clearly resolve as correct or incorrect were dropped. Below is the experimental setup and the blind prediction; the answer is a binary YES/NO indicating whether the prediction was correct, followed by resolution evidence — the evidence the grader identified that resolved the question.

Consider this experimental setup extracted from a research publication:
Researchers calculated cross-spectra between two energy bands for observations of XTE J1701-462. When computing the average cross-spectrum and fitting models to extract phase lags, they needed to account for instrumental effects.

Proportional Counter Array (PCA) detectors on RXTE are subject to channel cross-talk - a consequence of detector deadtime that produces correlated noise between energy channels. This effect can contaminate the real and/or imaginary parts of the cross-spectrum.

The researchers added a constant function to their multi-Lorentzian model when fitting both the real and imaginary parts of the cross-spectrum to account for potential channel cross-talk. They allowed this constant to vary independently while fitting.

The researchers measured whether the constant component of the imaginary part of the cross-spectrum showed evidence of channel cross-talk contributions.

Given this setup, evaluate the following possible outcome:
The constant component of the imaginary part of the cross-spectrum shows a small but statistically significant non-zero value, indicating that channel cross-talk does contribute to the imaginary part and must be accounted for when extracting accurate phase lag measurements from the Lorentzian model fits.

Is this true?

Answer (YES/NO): NO